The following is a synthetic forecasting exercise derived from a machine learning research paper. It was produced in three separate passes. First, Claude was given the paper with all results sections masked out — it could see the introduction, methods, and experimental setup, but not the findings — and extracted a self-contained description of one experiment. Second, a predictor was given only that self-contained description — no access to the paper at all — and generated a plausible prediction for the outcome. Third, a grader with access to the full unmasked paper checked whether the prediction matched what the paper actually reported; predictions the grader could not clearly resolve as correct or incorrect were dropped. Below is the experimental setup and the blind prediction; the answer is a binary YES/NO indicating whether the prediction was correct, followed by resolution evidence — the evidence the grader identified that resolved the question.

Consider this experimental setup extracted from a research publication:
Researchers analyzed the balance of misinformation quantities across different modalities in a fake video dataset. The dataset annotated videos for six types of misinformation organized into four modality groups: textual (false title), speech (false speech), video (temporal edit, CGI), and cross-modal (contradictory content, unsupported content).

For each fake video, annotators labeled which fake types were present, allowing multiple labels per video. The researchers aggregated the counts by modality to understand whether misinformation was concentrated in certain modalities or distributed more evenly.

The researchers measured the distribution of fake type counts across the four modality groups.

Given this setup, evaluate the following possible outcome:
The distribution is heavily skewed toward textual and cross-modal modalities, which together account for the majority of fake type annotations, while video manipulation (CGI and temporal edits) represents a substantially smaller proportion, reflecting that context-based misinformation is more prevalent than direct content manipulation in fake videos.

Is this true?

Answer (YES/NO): NO